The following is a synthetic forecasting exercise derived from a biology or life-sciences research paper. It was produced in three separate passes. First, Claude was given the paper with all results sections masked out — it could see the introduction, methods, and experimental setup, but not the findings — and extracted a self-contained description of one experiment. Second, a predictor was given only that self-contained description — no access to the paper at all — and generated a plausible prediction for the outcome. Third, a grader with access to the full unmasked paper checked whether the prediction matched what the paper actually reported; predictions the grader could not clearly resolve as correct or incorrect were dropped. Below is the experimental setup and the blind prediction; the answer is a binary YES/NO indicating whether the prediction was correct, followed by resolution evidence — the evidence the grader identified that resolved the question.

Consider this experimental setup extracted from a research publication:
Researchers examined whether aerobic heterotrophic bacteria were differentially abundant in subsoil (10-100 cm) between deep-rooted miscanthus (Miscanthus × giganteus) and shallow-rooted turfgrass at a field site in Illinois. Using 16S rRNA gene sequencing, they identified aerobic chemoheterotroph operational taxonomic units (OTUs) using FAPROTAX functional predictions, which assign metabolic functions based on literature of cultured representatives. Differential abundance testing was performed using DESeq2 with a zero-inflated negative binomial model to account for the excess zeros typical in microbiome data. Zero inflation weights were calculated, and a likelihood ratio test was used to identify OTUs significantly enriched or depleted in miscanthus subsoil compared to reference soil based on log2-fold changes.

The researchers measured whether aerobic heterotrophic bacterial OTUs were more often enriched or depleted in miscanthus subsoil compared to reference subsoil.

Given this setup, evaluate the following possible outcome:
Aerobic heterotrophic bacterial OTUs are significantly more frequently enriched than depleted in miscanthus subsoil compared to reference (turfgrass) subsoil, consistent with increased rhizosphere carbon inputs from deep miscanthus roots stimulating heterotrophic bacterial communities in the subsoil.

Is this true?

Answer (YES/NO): NO